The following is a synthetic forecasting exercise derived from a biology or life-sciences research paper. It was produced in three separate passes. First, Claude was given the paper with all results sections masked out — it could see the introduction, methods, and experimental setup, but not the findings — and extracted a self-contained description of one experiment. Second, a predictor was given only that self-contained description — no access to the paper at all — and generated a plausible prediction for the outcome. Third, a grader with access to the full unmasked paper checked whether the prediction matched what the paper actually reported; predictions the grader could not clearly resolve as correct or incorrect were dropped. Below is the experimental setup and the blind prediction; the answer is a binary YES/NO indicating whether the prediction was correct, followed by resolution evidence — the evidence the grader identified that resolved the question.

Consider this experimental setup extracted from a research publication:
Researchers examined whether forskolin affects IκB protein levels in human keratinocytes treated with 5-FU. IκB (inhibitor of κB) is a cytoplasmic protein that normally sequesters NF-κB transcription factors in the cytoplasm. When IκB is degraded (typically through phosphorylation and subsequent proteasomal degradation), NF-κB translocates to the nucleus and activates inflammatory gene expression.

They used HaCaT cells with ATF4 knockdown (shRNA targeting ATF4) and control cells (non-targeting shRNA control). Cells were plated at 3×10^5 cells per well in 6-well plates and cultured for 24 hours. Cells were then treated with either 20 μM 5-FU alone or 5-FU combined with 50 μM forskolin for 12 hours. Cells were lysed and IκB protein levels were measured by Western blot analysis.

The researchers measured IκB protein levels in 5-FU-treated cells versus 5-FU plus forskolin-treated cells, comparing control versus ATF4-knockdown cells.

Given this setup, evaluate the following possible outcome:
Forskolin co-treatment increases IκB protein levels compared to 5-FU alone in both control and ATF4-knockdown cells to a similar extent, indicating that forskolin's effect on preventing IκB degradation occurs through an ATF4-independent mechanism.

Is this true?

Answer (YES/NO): NO